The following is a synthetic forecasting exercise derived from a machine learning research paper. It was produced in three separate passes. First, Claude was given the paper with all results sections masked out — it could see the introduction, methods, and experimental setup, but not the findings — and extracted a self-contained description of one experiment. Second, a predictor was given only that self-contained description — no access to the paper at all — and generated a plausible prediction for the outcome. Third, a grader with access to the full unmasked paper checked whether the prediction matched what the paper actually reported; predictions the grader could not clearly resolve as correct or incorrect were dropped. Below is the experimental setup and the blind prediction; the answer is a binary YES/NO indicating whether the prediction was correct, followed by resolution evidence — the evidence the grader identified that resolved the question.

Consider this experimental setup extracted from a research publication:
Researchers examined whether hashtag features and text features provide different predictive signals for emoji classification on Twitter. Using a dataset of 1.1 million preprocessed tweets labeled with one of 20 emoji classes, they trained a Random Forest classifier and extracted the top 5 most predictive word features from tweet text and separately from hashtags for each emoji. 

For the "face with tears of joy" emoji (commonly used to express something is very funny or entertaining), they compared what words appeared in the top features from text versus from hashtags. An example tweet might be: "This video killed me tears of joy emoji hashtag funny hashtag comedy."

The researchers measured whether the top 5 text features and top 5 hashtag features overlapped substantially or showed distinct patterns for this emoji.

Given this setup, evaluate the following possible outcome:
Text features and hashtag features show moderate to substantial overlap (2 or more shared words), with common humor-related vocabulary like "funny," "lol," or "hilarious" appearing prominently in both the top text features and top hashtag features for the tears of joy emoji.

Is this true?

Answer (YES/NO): NO